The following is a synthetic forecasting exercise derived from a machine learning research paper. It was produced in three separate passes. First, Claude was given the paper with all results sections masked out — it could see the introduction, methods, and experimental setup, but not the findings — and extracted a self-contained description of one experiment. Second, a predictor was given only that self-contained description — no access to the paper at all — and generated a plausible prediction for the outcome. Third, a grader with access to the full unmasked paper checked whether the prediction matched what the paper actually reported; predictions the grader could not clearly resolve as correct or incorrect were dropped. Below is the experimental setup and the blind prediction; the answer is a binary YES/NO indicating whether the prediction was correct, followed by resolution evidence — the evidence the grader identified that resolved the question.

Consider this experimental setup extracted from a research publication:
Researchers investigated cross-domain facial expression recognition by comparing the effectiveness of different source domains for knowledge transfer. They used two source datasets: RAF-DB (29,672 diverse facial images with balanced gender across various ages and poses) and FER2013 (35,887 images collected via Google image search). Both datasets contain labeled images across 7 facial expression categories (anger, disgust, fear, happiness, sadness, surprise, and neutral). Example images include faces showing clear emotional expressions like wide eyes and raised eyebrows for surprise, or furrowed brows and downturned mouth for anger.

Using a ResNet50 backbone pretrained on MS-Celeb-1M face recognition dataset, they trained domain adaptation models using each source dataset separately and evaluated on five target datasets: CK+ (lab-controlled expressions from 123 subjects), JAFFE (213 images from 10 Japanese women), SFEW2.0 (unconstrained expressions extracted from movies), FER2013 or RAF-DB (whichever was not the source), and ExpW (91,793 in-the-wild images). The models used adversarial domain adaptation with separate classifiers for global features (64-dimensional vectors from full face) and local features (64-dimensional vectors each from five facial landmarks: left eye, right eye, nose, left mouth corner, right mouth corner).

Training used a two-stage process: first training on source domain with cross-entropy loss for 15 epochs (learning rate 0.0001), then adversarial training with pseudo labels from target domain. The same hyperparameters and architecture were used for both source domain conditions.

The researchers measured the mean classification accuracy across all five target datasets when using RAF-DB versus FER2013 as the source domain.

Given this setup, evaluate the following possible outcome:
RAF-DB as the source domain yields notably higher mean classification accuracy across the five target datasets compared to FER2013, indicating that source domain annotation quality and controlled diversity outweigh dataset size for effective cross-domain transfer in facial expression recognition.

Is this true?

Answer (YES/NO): NO